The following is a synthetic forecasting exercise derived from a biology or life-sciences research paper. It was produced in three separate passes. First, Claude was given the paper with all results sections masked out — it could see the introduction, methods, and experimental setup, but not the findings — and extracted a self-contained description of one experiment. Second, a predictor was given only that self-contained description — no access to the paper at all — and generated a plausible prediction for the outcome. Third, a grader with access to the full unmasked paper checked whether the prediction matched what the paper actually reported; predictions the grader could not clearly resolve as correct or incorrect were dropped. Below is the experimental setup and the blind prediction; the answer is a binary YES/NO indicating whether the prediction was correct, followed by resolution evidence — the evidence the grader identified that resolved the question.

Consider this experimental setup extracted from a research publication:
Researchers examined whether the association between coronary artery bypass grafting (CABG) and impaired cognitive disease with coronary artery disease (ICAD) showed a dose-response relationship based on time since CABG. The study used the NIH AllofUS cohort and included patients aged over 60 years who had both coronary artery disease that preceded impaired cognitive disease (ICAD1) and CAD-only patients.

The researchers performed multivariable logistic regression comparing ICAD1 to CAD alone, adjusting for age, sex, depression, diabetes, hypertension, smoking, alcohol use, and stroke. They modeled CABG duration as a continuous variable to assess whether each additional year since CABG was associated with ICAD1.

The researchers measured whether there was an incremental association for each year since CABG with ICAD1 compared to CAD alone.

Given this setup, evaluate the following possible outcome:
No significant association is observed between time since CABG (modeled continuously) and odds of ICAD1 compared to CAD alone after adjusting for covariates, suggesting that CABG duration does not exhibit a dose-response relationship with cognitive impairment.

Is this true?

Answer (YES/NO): NO